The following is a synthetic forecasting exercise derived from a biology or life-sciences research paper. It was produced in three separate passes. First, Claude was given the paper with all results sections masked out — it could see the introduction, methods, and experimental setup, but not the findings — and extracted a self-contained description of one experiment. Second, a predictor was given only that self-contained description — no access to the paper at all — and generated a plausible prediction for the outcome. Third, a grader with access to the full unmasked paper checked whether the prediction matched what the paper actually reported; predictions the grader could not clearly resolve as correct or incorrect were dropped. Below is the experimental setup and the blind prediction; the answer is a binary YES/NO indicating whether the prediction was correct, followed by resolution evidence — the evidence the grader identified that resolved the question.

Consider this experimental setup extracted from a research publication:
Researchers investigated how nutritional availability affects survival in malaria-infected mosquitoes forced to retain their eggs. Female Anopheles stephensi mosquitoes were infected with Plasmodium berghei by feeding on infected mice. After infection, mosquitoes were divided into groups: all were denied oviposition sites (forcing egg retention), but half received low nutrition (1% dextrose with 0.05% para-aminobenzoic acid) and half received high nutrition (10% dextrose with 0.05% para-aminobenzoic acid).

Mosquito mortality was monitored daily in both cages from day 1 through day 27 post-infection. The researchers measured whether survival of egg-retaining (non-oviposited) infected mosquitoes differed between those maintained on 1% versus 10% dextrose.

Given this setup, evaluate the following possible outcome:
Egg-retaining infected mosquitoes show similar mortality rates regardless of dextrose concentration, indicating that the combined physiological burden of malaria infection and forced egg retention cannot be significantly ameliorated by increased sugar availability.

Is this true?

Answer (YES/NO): YES